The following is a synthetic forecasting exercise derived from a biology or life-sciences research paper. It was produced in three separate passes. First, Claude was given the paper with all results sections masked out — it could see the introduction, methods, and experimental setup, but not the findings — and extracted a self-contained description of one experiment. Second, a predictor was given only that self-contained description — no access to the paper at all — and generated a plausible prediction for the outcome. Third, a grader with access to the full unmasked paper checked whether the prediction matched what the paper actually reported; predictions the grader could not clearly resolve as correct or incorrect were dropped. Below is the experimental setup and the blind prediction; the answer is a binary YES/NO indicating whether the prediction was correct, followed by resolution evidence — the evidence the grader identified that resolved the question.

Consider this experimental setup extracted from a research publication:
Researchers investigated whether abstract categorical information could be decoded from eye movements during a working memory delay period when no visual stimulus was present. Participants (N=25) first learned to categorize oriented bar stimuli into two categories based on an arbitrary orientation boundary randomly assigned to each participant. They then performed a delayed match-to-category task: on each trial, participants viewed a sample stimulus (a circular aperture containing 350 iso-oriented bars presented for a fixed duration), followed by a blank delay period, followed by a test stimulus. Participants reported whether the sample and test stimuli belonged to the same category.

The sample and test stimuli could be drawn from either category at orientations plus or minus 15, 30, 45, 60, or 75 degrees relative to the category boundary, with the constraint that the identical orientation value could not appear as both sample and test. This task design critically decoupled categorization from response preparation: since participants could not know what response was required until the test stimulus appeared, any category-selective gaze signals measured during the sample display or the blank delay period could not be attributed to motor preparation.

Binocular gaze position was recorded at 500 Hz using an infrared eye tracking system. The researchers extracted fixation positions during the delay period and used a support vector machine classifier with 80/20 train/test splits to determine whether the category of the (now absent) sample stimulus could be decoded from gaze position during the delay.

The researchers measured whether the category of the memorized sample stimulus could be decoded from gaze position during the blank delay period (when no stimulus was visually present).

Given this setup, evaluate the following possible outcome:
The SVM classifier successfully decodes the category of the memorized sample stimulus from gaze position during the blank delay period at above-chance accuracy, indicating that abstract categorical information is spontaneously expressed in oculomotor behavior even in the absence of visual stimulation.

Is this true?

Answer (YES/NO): YES